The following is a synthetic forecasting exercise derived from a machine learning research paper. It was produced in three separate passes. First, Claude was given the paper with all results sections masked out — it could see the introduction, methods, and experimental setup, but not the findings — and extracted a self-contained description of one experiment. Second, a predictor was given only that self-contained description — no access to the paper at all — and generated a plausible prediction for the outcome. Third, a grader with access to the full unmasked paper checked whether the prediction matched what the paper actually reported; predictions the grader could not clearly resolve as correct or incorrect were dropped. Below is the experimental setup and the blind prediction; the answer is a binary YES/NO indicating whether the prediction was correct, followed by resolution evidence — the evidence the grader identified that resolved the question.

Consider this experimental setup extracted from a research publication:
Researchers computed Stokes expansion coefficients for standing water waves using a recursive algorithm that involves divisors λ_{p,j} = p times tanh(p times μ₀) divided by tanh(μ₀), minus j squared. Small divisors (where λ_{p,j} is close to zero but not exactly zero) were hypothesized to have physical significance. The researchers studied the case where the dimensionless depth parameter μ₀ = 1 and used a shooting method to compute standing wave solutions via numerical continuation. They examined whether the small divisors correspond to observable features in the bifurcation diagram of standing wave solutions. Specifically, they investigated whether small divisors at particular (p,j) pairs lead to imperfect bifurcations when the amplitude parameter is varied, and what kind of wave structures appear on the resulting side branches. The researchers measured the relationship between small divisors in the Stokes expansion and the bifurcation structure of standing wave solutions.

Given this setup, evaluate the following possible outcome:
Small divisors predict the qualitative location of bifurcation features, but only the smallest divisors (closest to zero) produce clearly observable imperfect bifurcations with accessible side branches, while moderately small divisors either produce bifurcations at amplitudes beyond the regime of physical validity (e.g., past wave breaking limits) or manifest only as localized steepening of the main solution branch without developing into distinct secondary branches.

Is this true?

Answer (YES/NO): NO